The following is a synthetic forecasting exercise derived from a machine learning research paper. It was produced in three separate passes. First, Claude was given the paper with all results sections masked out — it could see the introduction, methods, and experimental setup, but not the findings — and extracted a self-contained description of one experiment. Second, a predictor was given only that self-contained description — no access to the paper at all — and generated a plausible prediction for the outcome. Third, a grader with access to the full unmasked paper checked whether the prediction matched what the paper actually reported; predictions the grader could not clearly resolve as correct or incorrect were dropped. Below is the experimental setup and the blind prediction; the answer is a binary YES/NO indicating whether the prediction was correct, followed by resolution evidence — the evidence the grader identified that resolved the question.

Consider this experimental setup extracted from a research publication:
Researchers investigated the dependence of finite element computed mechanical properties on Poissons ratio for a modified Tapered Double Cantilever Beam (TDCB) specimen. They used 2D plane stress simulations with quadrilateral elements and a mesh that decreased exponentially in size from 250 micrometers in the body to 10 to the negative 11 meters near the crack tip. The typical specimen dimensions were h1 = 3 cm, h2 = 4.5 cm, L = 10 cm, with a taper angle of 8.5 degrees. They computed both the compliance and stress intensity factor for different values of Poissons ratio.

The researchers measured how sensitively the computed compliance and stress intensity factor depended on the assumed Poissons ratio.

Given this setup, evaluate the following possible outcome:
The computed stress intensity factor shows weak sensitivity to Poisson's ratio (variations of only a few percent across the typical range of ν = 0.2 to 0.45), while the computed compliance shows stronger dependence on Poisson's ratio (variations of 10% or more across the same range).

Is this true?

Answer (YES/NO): NO